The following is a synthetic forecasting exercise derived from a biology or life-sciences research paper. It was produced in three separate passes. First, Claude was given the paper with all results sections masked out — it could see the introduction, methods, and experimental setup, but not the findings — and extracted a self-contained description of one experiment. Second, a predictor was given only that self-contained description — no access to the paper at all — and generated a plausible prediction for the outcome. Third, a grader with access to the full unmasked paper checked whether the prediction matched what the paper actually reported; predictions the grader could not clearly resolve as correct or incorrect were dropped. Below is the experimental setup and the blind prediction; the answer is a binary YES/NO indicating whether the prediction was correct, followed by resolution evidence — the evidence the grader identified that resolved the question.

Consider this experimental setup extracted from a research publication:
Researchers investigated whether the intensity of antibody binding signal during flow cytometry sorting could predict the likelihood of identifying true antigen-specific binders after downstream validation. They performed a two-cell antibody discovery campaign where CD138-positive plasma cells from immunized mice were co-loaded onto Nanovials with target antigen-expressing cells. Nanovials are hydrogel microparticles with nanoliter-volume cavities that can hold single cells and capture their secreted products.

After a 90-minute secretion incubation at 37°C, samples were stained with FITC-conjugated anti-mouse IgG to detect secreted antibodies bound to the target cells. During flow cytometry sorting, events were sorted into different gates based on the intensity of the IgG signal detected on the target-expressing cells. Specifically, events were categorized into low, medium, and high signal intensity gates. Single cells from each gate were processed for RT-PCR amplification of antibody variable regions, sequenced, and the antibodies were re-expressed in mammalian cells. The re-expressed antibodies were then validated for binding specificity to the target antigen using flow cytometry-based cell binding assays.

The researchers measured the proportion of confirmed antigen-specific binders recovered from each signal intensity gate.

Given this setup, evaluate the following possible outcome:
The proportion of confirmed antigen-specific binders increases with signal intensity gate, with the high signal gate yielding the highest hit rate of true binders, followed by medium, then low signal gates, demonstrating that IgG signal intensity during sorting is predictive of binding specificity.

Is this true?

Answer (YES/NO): YES